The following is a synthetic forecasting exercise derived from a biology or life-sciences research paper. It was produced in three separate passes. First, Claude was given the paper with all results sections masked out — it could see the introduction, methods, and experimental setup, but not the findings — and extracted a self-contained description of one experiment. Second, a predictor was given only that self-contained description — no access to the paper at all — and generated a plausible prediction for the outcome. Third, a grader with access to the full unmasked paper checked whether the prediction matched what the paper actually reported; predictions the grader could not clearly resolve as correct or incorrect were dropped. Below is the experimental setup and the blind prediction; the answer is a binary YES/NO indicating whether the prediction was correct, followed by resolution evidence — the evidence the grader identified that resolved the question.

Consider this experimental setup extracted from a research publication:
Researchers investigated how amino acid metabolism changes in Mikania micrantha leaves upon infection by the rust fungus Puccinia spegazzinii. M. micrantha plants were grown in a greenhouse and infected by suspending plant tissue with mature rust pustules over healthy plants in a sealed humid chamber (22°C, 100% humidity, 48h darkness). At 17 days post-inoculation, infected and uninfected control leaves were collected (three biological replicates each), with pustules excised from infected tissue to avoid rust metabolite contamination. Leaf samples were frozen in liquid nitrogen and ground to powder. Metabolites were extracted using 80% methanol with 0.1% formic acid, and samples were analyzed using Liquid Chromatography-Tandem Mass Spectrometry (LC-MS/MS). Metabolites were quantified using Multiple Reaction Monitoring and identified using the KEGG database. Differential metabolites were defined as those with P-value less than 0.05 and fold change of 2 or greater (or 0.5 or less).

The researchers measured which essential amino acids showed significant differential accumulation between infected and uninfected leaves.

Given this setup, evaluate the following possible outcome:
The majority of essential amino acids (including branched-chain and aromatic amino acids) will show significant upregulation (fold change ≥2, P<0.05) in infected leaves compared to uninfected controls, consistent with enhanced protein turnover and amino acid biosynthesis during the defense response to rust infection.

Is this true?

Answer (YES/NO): YES